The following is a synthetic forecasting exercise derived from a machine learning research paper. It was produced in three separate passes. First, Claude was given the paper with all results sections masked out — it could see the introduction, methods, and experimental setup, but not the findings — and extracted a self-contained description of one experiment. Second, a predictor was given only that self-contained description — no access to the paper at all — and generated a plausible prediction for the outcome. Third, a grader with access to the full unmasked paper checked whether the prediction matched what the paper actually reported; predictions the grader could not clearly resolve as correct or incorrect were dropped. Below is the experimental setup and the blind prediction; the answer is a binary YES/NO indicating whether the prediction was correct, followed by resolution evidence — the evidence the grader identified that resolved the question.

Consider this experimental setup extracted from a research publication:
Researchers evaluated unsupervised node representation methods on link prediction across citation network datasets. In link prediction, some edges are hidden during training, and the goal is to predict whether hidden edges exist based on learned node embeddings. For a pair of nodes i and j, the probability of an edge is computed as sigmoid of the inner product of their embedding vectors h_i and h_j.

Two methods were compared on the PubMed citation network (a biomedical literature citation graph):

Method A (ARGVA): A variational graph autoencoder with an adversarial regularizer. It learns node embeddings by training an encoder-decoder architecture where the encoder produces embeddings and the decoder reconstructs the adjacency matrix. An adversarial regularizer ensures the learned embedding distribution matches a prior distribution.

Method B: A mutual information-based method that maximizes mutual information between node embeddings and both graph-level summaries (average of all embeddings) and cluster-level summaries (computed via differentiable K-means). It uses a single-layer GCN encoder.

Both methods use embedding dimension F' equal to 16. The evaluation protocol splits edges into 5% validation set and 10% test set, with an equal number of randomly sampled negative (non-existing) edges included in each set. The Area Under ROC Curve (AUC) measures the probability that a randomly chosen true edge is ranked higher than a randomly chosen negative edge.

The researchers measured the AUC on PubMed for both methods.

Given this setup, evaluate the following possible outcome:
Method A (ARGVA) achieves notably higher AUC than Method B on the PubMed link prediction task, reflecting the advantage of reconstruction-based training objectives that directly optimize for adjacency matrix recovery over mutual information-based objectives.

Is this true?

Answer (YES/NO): YES